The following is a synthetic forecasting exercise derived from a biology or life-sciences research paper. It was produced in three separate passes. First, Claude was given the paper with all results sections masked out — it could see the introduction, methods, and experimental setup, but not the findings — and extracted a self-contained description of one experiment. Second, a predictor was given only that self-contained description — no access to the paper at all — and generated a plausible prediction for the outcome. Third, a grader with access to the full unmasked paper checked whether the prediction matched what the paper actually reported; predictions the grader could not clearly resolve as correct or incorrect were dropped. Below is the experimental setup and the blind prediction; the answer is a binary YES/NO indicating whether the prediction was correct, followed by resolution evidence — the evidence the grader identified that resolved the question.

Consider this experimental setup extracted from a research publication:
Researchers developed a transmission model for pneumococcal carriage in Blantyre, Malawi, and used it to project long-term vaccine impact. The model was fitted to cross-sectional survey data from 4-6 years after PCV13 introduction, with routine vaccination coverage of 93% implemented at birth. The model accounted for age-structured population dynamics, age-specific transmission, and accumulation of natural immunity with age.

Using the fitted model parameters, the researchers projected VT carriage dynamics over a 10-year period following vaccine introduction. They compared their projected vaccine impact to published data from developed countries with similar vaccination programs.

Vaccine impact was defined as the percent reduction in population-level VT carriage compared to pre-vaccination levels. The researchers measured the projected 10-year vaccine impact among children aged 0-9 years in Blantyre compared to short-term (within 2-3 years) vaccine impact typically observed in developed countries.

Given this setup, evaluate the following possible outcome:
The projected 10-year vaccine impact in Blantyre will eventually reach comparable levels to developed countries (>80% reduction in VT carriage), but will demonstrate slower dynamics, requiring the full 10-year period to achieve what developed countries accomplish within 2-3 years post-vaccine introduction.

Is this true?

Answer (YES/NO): NO